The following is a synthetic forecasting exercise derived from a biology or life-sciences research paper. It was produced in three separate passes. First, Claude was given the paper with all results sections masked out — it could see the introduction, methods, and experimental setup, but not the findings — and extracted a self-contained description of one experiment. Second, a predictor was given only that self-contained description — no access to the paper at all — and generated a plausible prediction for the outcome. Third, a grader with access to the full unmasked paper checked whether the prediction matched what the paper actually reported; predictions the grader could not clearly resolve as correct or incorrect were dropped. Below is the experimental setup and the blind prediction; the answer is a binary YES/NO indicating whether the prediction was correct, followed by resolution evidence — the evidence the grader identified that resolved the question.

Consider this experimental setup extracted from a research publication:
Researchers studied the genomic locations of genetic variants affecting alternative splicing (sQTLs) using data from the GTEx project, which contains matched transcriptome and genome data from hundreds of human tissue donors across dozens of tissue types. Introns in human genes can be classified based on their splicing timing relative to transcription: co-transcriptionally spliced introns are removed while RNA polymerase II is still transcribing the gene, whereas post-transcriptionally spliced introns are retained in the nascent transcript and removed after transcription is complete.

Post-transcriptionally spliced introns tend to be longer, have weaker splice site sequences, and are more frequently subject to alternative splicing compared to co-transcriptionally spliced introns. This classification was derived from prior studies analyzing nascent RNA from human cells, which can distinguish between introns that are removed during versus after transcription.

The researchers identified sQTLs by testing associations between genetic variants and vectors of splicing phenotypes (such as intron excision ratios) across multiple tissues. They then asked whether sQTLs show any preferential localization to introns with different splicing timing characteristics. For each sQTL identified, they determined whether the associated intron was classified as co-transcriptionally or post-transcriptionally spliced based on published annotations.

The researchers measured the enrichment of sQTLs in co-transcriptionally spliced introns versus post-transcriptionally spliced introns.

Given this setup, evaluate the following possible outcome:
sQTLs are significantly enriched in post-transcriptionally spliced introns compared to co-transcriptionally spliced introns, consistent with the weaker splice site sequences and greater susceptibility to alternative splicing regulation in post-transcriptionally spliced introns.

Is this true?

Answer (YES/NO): YES